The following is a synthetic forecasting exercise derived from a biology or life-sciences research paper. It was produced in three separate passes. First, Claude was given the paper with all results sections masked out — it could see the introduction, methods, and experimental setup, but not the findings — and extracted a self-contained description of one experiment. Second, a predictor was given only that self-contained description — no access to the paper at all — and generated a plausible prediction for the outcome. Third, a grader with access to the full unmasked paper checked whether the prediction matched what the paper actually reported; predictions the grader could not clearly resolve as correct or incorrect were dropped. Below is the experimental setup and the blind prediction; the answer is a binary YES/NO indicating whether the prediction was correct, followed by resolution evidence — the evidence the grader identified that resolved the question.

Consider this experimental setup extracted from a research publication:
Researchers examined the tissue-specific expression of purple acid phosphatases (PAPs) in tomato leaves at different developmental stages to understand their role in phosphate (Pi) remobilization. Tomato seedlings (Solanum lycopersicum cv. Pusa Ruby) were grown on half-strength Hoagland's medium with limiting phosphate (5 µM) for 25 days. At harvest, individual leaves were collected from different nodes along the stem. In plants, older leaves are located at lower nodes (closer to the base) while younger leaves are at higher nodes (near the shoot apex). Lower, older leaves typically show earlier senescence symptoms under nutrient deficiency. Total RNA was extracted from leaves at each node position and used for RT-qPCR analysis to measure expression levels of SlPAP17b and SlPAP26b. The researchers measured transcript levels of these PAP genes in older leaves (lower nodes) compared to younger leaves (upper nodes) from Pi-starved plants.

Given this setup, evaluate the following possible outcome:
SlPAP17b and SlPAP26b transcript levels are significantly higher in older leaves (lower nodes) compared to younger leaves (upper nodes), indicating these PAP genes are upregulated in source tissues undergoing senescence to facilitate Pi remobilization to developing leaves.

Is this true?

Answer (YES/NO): YES